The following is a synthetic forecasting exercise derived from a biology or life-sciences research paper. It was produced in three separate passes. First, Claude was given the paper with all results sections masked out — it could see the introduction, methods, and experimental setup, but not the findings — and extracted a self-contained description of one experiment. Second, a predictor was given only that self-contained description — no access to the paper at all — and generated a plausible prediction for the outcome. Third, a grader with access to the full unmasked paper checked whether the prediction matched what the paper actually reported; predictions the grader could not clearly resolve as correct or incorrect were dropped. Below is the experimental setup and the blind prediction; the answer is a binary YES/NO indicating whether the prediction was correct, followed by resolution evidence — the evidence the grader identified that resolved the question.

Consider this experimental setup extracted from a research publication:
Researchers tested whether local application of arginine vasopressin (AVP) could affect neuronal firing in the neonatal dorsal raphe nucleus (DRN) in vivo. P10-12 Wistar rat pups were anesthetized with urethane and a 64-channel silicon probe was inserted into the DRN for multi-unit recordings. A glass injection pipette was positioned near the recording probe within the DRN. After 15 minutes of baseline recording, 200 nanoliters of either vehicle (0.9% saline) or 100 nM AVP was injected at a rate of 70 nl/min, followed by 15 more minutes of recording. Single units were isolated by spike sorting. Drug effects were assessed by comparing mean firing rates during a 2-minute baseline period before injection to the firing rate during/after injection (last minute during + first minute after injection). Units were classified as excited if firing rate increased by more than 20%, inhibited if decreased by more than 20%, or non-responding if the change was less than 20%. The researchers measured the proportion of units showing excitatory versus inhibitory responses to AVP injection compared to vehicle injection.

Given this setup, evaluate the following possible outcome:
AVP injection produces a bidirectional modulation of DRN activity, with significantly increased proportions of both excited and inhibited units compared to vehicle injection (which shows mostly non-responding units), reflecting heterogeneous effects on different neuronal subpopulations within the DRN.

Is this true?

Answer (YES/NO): NO